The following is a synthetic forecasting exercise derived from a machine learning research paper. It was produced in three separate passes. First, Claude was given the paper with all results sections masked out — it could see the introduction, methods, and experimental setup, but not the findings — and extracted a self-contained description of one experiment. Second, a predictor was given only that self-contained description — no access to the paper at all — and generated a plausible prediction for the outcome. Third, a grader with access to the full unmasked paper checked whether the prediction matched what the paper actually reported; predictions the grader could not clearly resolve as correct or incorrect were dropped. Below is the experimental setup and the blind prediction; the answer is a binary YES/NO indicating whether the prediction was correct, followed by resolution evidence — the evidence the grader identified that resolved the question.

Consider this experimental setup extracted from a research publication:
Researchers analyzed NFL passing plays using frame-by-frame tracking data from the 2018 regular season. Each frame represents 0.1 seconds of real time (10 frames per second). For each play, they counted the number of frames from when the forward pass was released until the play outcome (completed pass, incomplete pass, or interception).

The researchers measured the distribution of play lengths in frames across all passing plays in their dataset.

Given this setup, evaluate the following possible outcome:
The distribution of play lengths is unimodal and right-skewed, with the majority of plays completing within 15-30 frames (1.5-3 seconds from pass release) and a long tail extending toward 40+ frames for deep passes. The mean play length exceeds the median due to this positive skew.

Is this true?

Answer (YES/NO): NO